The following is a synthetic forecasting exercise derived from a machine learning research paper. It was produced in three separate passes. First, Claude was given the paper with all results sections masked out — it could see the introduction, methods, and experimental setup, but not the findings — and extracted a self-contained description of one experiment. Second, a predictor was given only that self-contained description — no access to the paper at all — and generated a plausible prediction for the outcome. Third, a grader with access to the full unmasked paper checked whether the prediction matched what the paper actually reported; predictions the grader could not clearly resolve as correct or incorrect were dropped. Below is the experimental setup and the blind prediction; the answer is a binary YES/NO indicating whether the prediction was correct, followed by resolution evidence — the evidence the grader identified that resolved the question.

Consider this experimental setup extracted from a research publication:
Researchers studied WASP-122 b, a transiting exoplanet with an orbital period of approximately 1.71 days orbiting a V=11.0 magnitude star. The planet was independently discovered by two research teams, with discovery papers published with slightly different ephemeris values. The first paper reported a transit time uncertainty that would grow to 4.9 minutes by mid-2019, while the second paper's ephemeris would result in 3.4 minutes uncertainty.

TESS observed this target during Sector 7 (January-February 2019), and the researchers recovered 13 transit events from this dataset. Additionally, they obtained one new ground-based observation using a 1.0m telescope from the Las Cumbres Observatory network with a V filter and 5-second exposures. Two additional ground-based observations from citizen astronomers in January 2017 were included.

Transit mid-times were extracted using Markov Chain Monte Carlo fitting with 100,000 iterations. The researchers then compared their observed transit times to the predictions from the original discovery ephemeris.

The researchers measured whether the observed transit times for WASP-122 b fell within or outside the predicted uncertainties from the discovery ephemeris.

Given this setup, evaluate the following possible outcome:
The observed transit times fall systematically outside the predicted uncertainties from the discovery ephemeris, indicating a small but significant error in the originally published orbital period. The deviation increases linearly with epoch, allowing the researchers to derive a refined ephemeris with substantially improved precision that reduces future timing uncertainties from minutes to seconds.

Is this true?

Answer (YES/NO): YES